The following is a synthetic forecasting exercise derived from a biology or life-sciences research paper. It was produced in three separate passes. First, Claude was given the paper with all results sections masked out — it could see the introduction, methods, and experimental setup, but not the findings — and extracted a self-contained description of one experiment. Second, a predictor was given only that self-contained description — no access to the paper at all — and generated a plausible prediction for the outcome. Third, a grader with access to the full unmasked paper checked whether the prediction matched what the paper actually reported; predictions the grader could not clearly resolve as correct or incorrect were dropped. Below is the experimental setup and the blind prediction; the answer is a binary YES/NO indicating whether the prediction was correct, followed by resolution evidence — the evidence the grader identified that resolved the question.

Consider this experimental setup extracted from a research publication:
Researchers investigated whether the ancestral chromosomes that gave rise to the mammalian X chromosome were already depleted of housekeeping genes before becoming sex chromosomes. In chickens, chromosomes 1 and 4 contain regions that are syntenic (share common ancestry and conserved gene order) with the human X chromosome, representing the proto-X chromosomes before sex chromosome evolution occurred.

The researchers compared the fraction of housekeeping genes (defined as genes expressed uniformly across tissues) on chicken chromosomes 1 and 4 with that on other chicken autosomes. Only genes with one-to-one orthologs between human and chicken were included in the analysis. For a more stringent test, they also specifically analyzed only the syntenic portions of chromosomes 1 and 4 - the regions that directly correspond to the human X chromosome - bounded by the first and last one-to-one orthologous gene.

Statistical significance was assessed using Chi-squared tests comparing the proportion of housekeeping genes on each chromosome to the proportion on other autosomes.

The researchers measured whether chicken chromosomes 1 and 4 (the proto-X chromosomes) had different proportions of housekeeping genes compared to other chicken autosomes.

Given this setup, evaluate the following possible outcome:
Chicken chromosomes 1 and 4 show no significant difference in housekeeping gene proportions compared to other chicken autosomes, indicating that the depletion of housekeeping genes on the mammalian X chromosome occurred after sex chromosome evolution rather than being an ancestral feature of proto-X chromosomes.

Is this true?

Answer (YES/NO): NO